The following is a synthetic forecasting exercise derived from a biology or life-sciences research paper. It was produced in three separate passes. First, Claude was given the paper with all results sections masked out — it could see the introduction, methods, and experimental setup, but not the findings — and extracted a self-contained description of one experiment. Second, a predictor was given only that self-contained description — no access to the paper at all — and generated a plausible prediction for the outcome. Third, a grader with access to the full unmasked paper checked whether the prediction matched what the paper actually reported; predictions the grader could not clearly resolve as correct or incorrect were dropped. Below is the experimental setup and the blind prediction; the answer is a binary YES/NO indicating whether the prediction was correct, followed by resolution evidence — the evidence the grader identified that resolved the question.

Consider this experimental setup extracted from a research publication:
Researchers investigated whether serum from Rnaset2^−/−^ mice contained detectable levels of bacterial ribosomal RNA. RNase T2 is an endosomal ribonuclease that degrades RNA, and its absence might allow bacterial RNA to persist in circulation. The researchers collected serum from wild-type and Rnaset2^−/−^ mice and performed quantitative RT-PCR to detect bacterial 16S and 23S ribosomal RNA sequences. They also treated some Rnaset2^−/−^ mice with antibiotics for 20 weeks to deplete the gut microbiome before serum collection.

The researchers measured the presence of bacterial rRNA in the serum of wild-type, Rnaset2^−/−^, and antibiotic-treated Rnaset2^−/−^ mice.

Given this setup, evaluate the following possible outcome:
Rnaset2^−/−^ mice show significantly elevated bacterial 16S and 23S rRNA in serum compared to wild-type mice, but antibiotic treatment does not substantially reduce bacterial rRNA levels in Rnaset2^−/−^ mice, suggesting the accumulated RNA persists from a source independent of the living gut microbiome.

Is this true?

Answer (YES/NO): NO